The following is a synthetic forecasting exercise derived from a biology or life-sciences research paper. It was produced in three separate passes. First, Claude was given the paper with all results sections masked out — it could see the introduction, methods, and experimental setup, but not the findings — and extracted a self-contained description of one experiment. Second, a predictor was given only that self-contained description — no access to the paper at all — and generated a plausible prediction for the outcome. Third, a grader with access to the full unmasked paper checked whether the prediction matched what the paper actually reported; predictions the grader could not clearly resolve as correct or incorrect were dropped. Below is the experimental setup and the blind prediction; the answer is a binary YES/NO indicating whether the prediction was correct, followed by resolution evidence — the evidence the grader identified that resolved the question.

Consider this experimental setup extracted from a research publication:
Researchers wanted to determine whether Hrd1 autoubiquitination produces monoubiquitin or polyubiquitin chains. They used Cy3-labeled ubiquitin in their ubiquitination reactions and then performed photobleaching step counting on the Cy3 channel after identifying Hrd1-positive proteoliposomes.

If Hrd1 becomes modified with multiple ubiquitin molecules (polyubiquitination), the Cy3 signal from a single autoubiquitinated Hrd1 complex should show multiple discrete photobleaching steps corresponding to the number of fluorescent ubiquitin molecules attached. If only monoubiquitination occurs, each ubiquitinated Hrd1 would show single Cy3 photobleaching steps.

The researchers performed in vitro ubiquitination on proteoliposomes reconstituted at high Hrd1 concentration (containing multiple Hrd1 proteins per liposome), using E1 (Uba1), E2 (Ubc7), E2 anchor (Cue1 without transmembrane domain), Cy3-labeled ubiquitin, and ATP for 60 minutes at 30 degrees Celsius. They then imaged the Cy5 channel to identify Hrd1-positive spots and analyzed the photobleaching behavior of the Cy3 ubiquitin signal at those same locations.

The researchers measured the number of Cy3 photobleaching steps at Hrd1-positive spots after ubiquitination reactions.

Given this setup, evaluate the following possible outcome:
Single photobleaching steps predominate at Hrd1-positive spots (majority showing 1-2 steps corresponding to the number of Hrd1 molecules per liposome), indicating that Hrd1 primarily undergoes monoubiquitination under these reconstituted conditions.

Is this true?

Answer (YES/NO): NO